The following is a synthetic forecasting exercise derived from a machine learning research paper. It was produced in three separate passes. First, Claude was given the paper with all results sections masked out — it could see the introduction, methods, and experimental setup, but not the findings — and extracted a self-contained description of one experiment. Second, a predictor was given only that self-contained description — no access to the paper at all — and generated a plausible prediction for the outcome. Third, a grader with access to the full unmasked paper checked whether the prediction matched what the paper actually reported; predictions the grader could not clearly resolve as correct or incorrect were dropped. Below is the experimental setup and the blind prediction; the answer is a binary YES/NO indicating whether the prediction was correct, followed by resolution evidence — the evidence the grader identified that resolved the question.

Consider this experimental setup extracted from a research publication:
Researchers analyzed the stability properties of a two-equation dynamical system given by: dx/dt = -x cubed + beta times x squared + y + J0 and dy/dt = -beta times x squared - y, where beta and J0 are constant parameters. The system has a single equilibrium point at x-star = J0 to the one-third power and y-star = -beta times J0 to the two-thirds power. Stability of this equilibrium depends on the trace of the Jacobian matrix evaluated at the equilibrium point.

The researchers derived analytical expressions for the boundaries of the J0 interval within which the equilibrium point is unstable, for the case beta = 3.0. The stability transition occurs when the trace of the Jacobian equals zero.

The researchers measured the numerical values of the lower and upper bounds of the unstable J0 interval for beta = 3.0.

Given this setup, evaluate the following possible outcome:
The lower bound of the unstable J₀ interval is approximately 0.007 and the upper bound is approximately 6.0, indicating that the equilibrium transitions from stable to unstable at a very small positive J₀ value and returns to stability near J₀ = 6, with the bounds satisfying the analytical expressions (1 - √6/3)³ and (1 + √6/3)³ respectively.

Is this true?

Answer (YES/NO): YES